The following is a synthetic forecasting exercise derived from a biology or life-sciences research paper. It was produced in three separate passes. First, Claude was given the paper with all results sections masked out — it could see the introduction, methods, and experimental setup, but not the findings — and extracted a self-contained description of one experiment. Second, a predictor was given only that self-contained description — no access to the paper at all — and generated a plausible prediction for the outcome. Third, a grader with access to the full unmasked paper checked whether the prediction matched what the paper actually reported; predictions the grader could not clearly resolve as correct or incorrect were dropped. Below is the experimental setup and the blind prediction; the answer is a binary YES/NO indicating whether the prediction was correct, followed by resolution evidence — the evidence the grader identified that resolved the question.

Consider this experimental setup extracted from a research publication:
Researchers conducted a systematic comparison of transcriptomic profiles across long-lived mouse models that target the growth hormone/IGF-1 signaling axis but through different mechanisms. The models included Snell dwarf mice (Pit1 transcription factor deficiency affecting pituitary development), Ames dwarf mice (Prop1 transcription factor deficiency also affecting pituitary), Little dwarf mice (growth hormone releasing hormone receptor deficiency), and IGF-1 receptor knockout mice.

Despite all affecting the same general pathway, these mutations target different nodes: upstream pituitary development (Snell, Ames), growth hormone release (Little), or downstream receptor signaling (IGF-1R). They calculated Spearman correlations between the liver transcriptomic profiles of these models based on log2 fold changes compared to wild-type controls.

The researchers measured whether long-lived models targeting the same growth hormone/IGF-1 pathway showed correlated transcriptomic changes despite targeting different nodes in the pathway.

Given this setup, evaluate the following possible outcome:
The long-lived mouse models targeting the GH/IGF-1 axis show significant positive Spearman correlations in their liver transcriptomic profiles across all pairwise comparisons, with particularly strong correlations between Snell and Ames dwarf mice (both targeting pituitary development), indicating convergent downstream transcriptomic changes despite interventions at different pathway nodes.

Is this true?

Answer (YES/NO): NO